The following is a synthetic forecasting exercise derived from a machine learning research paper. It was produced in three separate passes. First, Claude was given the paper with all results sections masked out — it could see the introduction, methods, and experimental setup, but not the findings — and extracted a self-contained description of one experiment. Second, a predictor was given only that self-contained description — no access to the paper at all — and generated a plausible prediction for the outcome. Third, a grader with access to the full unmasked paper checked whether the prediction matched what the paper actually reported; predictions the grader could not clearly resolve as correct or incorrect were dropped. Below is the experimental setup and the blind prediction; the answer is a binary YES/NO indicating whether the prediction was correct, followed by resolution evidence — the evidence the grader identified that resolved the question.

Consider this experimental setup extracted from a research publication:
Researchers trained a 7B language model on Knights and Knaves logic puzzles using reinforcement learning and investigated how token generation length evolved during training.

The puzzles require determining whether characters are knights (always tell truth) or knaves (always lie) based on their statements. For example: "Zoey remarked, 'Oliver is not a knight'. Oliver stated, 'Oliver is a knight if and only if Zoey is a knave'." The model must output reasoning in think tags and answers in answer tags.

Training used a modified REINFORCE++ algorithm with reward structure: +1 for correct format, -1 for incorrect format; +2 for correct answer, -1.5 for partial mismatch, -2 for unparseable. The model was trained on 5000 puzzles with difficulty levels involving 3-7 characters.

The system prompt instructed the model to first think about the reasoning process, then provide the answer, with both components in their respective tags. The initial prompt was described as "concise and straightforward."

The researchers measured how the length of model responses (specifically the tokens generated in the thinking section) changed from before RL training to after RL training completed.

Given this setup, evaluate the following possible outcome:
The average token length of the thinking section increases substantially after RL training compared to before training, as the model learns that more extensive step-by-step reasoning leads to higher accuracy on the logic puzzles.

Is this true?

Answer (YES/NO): YES